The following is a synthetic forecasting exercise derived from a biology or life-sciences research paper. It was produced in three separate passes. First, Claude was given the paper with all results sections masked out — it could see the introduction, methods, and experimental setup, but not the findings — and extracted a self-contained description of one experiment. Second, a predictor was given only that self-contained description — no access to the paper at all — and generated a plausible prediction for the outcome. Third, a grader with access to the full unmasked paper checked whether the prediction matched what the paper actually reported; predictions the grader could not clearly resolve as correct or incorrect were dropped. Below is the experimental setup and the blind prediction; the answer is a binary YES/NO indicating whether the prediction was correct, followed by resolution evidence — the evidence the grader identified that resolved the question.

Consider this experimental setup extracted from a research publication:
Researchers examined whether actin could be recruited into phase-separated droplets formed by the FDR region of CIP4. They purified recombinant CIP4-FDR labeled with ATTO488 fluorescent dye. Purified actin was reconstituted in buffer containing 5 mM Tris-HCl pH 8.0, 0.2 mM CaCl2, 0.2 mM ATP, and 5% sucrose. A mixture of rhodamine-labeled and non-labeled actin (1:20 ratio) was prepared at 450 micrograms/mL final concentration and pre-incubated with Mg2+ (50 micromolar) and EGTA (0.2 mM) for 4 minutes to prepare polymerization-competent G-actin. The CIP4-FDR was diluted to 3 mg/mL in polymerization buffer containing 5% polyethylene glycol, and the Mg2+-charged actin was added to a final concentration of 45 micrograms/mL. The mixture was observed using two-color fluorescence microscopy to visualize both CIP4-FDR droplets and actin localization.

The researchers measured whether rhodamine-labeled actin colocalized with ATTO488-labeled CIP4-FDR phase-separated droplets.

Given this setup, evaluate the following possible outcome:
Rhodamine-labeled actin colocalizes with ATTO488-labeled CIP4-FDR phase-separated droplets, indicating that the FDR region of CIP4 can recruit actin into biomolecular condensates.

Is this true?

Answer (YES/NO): YES